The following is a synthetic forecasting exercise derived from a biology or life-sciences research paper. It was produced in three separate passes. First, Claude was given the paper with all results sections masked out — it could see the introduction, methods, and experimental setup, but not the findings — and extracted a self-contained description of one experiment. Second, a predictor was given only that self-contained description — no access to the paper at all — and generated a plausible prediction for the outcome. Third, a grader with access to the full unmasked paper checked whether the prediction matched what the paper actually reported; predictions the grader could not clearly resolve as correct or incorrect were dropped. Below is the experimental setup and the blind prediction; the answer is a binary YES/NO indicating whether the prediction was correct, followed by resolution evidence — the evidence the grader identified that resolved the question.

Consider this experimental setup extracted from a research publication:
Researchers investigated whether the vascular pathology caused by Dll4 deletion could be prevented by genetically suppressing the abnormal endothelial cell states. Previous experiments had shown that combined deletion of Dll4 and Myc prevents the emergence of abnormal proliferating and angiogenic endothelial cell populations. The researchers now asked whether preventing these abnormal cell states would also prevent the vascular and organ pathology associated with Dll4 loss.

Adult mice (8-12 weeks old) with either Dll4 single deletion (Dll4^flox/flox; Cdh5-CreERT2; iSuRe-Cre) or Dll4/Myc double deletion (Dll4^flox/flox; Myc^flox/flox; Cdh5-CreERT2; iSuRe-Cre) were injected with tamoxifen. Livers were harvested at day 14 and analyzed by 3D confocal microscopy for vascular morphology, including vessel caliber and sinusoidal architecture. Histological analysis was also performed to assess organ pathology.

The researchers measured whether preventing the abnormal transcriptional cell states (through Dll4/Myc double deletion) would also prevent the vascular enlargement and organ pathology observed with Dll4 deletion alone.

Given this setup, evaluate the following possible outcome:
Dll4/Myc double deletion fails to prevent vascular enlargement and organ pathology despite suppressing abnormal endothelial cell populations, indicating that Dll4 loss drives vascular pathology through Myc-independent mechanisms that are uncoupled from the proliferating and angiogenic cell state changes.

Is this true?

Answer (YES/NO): YES